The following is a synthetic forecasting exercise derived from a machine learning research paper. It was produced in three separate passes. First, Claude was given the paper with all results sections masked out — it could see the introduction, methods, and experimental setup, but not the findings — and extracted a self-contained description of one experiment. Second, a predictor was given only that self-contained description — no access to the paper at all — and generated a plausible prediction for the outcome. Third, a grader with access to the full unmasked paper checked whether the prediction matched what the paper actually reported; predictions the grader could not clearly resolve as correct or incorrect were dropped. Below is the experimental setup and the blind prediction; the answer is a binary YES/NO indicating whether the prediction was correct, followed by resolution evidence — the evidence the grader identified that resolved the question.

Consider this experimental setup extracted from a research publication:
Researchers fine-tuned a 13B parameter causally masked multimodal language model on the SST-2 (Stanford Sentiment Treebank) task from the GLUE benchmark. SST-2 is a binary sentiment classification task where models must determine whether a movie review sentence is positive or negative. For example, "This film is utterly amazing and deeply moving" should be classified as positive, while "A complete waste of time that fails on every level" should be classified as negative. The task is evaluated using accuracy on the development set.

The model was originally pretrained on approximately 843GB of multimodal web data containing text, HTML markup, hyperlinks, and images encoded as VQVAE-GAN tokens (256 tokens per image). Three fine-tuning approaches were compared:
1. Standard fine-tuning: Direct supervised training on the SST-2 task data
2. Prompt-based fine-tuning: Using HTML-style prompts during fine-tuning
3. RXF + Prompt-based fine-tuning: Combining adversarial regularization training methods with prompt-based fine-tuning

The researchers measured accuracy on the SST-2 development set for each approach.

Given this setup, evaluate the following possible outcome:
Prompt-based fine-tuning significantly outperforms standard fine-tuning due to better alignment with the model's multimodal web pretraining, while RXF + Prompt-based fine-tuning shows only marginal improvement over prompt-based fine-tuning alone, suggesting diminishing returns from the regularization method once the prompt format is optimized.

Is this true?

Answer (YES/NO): YES